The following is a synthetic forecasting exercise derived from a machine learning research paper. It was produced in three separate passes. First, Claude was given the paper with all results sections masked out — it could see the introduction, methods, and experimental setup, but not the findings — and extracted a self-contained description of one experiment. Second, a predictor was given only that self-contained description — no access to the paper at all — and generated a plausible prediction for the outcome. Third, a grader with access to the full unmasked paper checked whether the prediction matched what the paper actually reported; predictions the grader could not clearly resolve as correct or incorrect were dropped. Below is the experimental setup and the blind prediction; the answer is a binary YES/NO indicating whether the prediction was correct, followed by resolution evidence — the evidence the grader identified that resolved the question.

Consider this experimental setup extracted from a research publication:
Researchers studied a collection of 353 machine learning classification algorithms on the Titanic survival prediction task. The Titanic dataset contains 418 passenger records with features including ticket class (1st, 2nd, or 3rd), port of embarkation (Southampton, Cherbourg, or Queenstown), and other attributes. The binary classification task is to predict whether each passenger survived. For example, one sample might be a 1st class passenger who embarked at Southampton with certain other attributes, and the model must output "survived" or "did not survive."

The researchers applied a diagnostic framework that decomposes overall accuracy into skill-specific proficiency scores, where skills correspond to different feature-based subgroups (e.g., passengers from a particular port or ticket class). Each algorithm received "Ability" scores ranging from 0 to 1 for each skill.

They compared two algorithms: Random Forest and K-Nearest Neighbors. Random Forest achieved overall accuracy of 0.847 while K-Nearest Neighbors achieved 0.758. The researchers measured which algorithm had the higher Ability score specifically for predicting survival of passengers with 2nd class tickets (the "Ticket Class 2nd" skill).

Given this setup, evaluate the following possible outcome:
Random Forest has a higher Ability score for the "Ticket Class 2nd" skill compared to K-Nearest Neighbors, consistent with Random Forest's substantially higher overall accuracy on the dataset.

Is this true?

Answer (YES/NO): NO